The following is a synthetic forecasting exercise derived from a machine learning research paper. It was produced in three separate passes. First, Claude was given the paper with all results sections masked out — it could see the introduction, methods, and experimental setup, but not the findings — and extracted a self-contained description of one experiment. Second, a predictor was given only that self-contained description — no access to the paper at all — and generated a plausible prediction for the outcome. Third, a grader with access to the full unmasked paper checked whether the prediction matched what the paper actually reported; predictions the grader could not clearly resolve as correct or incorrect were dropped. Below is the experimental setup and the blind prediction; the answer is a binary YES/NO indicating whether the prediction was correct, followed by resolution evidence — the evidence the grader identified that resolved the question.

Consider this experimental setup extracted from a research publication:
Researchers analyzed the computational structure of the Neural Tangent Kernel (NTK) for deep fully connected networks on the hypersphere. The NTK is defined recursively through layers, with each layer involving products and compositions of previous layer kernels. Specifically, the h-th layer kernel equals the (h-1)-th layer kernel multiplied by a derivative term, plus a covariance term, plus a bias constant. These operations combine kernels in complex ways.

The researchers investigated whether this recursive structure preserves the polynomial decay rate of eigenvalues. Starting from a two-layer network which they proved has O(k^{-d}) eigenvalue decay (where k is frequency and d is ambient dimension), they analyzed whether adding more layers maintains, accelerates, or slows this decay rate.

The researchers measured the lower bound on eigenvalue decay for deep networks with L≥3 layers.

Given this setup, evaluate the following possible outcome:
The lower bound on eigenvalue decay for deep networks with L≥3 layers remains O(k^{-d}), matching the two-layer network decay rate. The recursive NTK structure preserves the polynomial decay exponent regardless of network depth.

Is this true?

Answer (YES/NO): YES